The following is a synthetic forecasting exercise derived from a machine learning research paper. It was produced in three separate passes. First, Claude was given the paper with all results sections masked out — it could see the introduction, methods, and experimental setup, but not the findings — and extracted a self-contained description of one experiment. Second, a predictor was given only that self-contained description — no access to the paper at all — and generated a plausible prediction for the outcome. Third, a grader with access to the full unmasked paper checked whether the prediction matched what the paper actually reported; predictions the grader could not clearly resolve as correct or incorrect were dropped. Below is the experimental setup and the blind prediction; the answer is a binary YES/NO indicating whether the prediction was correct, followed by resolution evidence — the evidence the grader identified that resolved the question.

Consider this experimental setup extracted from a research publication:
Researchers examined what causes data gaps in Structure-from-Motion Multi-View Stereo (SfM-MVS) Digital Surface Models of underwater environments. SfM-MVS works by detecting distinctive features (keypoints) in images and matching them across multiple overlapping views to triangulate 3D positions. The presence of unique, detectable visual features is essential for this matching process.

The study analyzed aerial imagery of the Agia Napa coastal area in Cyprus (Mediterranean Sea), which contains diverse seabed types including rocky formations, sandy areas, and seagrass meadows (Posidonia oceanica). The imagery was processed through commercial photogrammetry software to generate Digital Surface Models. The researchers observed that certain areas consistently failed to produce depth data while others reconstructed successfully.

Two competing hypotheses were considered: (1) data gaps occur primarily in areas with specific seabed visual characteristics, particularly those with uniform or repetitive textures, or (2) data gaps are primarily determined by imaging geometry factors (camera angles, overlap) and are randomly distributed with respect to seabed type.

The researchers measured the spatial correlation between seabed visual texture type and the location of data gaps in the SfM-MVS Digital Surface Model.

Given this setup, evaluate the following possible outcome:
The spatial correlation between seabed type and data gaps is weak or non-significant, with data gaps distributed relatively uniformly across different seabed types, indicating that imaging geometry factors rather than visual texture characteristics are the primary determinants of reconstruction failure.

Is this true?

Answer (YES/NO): NO